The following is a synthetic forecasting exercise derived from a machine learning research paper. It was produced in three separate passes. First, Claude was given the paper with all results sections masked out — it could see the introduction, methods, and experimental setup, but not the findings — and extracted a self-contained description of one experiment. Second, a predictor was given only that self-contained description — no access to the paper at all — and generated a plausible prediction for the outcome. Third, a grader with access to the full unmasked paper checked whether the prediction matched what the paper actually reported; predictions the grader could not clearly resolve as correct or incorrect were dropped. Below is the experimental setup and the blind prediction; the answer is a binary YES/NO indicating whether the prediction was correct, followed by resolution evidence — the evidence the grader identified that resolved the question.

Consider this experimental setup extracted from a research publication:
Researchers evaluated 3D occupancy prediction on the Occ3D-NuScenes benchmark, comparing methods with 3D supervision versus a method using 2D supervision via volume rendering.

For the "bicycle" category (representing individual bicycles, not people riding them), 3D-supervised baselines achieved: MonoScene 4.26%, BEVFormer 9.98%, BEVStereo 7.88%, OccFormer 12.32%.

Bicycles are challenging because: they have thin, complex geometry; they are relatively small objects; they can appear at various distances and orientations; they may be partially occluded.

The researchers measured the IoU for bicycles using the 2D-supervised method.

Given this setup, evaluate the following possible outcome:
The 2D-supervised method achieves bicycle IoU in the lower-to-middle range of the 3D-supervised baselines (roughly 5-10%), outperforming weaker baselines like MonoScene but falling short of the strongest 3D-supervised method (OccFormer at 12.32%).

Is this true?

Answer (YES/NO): NO